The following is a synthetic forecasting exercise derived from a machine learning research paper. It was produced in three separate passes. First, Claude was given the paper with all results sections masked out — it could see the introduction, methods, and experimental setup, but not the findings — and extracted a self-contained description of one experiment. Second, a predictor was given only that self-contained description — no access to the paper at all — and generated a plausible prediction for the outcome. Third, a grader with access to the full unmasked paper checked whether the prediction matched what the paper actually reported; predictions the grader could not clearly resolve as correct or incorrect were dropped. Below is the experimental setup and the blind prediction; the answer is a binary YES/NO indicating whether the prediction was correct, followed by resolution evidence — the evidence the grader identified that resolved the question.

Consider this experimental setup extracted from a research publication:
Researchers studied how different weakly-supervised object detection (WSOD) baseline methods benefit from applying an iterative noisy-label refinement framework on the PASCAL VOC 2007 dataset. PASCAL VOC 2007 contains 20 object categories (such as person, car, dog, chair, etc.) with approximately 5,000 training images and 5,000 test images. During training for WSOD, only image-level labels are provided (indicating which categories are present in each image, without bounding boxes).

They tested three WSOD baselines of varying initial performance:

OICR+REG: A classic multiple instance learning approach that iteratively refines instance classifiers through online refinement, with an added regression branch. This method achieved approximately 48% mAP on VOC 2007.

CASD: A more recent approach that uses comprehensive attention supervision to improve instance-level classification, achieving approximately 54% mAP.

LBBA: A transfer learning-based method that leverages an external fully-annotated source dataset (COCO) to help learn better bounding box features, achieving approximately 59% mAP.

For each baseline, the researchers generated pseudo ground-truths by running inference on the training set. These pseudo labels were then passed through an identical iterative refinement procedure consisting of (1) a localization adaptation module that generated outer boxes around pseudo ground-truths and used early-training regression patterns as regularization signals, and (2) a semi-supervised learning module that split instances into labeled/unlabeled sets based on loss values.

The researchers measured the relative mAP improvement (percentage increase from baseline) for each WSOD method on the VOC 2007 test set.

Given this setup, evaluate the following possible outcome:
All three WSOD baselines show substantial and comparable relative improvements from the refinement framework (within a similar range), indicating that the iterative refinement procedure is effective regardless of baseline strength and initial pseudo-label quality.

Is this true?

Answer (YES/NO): NO